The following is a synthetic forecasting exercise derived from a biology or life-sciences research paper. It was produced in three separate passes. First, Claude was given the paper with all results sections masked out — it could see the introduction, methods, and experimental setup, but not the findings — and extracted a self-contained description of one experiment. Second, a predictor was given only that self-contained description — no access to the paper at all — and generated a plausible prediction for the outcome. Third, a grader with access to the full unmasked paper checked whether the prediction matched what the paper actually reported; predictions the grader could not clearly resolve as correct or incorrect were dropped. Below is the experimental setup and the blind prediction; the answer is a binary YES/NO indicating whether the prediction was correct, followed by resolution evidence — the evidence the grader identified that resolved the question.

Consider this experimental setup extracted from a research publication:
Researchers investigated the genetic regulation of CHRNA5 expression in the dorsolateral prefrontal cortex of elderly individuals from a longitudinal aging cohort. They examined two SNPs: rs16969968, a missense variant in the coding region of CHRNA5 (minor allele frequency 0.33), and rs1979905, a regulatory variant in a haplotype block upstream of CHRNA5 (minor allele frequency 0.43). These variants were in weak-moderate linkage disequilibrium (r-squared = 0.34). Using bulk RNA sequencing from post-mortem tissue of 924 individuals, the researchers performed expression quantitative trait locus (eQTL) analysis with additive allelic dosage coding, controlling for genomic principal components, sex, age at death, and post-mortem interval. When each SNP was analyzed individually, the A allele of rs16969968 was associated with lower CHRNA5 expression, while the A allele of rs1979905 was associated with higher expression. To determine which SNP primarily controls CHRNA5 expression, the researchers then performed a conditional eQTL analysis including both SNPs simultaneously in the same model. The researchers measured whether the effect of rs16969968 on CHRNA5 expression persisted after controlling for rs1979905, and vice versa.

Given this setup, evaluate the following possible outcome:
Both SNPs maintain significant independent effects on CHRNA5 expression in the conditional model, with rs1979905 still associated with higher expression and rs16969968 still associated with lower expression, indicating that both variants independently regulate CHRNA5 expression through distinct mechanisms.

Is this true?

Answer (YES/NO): NO